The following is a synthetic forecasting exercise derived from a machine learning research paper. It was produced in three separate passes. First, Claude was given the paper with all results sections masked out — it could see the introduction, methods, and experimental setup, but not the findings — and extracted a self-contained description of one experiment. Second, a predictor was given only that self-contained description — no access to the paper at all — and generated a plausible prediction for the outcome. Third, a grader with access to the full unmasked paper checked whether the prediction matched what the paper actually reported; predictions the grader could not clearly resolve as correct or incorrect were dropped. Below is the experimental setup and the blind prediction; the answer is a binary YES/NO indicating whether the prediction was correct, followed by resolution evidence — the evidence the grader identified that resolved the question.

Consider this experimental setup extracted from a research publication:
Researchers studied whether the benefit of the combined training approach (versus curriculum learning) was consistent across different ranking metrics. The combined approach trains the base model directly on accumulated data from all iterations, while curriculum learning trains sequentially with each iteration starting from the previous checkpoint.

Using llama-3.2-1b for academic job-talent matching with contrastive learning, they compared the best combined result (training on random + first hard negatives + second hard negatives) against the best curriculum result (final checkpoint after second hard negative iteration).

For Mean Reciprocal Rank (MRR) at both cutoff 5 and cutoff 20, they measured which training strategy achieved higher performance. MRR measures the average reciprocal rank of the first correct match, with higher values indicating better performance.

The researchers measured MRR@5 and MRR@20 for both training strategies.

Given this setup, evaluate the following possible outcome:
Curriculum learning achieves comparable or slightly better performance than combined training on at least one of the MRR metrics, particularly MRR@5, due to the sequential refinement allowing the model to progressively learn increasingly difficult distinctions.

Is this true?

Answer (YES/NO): NO